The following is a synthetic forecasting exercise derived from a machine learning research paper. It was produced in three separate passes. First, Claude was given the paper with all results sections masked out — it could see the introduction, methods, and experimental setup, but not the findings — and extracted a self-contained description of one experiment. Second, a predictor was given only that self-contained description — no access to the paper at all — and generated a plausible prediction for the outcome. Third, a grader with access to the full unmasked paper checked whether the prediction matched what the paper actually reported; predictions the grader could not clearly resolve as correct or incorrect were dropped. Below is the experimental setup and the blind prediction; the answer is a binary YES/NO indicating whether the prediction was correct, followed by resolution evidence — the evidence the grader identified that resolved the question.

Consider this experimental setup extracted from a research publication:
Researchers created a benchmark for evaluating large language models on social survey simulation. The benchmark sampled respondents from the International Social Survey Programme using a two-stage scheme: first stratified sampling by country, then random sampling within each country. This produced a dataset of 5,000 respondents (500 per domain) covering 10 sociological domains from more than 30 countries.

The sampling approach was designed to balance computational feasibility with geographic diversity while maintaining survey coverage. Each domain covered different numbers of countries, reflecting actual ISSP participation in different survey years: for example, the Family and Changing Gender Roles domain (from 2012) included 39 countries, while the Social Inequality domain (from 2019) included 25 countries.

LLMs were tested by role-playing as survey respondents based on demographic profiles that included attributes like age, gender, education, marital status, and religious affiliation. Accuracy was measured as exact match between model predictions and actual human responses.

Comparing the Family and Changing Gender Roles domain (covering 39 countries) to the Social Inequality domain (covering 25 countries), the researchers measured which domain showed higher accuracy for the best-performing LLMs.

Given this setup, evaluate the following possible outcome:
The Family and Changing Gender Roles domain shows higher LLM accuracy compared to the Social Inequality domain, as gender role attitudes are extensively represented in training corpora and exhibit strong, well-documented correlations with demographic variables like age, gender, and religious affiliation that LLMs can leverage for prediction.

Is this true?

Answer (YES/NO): YES